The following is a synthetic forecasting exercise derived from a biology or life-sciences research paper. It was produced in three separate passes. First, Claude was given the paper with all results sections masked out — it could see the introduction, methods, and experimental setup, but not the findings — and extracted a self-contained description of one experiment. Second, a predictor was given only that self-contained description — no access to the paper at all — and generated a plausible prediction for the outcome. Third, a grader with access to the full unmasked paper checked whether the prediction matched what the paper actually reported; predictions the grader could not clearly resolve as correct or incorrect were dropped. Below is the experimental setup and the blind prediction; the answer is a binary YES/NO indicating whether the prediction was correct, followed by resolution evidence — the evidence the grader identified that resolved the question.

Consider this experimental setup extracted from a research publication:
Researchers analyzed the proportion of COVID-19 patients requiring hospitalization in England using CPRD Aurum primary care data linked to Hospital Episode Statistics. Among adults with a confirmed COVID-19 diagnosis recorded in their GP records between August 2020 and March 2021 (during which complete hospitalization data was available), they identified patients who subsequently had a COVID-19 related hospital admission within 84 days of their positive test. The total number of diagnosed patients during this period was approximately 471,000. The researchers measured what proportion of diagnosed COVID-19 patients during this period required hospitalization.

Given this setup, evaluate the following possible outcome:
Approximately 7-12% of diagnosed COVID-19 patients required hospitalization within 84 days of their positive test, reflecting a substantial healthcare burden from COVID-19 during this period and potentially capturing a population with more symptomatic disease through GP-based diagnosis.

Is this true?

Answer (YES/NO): NO